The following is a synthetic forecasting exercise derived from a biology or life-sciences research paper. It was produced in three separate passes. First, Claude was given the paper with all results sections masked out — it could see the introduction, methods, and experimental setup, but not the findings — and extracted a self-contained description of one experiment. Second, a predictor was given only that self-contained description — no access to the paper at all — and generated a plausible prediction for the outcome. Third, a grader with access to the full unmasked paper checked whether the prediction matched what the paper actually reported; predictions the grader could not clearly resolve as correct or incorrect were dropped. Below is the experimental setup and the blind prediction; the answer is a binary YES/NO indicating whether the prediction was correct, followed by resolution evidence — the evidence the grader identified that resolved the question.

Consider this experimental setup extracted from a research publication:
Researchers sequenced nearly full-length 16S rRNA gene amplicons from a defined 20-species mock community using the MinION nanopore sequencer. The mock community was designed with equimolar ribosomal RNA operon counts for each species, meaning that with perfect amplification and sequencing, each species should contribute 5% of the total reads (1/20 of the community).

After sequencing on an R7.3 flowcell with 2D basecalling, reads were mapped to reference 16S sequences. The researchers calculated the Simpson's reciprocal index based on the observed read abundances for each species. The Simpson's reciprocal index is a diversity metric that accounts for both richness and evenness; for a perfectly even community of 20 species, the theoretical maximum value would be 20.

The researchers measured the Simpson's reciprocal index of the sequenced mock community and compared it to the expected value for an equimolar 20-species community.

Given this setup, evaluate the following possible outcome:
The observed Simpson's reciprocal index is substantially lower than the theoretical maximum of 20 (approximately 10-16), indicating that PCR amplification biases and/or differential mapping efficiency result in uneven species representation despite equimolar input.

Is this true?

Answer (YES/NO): NO